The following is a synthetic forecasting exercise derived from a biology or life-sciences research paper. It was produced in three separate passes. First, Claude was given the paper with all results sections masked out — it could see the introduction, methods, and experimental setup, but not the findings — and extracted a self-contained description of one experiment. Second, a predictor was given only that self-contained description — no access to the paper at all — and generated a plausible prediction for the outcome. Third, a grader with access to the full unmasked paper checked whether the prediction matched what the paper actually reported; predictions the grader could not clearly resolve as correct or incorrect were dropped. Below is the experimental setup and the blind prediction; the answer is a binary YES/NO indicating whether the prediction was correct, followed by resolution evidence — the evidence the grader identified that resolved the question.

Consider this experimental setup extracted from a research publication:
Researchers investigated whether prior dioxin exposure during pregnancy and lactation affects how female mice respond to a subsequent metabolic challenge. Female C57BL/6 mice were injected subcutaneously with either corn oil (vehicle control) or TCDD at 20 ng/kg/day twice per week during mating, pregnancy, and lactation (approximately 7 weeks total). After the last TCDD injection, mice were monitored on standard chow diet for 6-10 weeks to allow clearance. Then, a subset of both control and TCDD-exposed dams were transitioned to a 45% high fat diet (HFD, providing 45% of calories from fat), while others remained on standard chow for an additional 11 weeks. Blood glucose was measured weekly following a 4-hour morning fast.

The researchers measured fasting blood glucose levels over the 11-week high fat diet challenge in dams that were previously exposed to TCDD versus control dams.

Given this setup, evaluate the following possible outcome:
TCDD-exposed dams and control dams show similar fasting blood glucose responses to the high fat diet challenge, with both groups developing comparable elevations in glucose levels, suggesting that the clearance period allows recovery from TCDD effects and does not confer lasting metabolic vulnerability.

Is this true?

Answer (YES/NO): NO